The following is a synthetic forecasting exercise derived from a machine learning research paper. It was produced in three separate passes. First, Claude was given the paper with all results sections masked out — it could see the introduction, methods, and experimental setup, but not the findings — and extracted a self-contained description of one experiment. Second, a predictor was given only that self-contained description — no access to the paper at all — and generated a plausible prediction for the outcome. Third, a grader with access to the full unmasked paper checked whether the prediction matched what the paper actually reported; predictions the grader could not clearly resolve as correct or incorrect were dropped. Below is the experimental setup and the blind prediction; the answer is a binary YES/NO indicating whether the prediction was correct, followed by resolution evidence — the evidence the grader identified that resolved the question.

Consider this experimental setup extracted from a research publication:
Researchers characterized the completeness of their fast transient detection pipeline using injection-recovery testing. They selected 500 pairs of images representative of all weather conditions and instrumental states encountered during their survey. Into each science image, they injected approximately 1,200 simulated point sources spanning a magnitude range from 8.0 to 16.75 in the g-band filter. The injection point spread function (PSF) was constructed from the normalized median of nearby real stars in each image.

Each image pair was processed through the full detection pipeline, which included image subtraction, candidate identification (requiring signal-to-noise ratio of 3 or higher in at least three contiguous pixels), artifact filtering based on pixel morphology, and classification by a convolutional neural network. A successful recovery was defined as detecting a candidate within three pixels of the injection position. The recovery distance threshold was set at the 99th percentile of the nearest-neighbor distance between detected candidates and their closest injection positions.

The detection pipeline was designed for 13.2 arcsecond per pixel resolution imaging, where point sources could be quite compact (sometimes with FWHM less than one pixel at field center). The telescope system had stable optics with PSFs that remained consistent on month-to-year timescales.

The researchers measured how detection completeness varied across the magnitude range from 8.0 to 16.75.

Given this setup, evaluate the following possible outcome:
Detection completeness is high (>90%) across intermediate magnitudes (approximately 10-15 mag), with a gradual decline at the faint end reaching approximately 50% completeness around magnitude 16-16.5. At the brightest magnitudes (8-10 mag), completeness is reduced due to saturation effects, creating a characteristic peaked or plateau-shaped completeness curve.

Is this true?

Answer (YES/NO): NO